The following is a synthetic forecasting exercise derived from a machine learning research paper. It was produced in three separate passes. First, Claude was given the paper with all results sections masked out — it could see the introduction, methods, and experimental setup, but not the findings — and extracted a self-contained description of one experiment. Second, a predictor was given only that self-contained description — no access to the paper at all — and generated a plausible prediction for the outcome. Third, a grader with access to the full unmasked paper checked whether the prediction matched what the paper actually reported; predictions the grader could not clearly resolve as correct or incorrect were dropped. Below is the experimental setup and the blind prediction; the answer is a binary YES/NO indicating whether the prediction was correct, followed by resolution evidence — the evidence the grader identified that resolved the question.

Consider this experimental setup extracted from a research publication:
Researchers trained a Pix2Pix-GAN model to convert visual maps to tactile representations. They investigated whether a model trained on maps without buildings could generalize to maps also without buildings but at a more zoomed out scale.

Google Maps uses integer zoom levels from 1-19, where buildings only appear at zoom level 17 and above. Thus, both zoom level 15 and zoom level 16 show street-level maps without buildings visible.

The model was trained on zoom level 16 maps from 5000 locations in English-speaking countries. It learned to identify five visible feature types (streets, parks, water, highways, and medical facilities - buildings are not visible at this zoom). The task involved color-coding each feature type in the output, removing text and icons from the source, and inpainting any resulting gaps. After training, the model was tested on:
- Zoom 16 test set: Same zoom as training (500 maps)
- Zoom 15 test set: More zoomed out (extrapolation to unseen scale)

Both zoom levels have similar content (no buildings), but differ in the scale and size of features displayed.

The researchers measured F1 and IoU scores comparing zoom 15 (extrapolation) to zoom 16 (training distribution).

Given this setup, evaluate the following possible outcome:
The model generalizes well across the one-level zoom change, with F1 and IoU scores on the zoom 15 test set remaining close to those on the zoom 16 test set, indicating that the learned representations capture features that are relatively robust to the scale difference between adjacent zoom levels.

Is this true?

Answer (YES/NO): YES